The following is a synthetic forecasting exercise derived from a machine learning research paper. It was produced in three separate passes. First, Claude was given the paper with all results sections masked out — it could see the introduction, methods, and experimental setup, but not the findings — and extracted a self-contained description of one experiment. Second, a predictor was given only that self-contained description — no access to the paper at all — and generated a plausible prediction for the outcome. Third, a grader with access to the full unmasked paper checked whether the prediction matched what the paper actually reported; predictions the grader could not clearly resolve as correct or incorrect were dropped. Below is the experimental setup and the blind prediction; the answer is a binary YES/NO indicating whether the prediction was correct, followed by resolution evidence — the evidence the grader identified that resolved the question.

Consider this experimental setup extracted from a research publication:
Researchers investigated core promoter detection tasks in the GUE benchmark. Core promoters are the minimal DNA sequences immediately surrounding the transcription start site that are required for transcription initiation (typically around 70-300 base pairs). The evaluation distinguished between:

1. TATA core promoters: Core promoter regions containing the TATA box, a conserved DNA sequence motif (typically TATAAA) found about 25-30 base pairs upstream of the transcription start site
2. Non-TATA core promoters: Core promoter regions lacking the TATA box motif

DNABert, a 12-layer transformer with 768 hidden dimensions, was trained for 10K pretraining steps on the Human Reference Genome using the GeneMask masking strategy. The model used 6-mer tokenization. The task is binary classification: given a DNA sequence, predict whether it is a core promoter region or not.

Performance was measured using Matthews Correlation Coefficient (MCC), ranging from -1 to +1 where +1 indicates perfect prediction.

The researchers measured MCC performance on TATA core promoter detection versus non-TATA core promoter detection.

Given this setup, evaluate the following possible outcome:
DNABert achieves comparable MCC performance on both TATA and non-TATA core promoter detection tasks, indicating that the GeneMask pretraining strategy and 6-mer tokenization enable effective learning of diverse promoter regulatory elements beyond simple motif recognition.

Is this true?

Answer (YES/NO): NO